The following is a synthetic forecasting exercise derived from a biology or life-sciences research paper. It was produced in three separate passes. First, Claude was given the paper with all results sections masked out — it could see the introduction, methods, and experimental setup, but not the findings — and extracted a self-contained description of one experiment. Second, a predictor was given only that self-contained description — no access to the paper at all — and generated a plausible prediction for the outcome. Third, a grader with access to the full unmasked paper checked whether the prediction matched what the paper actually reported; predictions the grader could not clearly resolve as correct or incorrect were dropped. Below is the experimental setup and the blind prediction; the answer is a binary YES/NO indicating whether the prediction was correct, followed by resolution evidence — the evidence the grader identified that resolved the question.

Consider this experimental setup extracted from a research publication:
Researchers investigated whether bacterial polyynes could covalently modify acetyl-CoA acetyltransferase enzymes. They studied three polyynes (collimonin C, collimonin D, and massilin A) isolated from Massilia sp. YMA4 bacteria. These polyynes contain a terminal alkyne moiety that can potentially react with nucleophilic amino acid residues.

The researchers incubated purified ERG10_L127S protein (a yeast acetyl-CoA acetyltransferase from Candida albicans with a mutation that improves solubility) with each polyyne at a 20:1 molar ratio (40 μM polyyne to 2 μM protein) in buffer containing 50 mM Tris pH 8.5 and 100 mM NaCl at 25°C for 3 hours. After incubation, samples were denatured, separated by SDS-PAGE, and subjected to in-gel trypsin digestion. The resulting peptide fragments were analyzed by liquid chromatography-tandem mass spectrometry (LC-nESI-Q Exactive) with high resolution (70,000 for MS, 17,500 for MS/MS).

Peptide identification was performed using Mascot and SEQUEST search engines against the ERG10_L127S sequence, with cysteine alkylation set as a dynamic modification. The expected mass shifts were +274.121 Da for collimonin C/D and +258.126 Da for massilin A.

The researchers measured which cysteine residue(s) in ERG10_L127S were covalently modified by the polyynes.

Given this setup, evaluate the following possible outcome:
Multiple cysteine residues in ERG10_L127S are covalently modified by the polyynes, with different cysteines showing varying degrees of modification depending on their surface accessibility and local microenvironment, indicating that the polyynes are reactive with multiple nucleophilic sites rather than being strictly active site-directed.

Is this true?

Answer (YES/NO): YES